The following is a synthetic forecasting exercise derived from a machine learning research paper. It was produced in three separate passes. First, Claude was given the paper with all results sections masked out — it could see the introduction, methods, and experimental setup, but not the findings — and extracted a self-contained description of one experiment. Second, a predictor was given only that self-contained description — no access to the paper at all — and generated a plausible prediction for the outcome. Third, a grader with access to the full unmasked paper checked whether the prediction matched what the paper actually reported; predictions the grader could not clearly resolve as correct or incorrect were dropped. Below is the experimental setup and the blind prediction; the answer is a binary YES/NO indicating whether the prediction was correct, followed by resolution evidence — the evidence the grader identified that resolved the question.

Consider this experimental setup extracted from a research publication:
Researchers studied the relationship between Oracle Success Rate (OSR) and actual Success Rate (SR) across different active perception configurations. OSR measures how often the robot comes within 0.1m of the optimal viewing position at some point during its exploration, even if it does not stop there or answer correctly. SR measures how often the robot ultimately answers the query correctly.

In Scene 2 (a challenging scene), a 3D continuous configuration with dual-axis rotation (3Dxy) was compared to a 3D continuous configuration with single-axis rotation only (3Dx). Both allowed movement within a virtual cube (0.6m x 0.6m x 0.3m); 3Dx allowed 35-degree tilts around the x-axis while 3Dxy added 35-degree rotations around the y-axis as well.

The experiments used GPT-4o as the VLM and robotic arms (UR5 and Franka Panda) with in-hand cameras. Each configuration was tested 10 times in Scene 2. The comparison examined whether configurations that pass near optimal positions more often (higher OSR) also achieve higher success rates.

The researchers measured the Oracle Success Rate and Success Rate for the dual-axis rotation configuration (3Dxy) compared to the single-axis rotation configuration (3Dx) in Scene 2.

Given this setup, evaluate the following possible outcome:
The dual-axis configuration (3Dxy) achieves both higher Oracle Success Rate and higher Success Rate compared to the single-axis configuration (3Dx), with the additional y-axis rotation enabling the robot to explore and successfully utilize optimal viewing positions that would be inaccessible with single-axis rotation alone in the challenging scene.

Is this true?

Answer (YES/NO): NO